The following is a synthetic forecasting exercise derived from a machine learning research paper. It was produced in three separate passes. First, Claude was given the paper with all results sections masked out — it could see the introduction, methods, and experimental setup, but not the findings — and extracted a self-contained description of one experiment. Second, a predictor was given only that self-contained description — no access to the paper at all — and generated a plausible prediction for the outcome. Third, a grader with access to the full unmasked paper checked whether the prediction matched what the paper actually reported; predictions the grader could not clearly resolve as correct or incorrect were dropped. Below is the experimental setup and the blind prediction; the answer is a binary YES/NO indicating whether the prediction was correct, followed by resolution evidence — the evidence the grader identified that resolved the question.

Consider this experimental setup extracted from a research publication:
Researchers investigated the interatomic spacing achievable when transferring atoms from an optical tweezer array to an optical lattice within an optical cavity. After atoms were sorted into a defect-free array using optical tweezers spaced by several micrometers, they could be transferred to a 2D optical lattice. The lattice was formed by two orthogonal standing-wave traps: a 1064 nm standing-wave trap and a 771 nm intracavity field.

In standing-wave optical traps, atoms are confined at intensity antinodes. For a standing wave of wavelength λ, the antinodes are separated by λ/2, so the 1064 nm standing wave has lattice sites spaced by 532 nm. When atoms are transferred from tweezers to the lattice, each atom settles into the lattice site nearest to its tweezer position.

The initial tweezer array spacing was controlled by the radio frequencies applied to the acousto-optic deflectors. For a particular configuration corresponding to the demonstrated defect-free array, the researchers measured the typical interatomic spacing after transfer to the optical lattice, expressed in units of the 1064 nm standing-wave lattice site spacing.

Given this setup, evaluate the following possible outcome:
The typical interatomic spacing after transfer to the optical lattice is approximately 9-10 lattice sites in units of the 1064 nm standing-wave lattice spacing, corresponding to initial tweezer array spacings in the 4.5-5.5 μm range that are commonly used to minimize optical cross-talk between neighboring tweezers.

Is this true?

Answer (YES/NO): YES